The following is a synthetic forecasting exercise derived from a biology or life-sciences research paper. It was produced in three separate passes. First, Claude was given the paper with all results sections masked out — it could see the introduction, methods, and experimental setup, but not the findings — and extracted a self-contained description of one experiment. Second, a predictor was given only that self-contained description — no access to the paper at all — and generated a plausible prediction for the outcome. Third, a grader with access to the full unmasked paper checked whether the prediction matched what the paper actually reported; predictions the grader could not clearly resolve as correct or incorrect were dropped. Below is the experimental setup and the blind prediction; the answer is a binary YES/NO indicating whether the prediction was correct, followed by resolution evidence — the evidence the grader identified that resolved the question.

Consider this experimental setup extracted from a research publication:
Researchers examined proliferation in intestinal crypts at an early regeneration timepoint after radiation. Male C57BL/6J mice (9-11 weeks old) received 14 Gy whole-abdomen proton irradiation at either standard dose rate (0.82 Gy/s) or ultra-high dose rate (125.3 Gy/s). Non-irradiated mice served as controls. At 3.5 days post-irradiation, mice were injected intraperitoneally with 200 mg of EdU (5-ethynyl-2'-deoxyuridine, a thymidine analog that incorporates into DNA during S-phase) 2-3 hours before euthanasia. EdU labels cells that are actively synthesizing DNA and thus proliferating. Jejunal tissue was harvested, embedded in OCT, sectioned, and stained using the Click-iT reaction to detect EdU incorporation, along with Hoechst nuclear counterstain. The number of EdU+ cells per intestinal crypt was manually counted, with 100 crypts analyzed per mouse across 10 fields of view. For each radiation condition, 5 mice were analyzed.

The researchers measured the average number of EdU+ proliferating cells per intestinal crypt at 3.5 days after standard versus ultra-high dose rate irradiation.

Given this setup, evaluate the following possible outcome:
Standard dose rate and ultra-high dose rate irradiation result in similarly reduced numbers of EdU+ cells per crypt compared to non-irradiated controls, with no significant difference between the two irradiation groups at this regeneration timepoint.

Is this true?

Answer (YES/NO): NO